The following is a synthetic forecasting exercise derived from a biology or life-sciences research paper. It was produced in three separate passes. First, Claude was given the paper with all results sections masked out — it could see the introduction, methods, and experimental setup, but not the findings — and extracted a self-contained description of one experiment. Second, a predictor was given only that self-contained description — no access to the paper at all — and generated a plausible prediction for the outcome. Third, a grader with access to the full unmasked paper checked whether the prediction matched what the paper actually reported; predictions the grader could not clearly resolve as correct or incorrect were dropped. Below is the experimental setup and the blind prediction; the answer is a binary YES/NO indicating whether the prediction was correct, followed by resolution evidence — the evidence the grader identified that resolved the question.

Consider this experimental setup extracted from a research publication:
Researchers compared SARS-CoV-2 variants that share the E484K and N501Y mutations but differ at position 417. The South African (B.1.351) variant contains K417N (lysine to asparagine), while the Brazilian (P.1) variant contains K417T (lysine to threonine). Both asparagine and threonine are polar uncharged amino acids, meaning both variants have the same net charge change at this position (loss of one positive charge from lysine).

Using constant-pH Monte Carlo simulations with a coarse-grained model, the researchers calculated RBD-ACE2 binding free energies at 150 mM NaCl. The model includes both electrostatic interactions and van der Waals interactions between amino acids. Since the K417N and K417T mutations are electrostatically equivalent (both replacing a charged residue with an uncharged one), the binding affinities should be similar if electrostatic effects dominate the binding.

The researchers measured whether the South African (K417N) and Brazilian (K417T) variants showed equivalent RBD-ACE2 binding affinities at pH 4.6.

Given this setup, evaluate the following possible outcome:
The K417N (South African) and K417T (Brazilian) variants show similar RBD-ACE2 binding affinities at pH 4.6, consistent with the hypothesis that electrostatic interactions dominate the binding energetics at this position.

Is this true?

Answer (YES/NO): YES